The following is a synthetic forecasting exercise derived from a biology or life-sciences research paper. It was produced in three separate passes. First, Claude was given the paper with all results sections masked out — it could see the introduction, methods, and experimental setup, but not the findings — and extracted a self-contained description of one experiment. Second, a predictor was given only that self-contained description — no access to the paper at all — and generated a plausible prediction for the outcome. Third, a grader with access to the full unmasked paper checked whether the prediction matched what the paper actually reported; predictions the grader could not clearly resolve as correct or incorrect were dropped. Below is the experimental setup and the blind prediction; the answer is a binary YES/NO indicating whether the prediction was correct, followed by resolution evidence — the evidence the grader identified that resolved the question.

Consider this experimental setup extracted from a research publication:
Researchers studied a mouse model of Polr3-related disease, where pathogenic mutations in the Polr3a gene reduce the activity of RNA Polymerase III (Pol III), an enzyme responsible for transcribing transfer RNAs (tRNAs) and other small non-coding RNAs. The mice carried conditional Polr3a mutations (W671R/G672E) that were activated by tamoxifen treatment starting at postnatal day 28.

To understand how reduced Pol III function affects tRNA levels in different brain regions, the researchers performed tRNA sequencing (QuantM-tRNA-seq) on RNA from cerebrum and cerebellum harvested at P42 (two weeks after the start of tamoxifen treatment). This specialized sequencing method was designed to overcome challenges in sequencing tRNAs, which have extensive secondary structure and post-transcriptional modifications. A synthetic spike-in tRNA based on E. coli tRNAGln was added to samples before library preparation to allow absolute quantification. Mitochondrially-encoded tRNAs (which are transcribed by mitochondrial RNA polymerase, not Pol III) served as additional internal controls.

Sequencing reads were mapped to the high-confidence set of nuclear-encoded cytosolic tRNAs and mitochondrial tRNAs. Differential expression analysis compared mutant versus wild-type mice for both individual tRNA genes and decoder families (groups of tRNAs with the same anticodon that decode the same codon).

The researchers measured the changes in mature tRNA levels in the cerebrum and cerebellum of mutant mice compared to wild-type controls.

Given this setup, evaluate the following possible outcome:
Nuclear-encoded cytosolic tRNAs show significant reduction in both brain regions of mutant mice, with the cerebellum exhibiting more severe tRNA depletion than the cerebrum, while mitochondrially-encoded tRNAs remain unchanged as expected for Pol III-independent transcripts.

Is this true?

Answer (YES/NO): NO